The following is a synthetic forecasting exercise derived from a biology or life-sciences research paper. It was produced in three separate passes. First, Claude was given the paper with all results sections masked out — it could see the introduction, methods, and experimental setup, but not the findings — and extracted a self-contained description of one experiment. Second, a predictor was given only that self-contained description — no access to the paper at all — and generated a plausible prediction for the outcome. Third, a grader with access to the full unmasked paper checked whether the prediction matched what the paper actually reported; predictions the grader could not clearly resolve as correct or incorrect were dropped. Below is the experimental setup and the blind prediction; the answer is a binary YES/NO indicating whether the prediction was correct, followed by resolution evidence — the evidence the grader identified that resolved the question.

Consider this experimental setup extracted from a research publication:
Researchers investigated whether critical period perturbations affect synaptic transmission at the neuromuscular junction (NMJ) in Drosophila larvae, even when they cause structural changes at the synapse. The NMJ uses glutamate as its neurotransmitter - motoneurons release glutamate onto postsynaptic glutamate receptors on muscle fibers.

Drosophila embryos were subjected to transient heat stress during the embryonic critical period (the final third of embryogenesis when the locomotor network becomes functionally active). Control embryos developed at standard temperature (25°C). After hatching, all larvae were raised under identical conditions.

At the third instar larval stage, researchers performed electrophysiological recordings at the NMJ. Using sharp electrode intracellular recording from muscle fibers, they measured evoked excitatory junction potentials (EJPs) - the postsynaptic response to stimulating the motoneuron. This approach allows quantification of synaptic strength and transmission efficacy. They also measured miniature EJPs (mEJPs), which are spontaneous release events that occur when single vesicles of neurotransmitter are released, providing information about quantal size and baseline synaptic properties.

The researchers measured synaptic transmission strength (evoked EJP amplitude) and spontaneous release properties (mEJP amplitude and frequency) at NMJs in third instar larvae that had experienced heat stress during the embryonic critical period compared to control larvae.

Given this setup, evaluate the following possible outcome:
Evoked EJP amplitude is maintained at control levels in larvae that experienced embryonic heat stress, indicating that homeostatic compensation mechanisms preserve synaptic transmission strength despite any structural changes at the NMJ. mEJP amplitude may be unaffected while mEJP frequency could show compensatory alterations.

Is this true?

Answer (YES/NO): YES